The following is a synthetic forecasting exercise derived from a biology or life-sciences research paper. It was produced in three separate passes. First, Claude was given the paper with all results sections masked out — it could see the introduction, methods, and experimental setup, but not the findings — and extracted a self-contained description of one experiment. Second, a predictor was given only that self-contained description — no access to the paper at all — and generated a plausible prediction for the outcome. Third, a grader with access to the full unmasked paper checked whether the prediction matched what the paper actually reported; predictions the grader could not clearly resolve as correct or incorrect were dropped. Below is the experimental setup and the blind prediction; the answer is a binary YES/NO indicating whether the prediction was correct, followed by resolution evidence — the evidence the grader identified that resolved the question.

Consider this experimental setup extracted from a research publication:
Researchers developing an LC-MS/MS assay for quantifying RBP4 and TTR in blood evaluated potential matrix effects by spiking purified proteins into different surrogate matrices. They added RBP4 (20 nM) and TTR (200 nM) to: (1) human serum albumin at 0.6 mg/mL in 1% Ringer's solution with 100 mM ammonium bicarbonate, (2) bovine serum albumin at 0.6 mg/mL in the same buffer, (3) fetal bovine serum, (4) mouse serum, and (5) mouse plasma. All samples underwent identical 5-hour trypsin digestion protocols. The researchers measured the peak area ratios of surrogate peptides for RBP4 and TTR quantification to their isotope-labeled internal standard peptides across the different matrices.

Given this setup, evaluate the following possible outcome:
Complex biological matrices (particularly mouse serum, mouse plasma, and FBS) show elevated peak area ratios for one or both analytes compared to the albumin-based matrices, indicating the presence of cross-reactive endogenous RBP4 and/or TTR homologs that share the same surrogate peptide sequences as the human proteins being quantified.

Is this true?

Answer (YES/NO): NO